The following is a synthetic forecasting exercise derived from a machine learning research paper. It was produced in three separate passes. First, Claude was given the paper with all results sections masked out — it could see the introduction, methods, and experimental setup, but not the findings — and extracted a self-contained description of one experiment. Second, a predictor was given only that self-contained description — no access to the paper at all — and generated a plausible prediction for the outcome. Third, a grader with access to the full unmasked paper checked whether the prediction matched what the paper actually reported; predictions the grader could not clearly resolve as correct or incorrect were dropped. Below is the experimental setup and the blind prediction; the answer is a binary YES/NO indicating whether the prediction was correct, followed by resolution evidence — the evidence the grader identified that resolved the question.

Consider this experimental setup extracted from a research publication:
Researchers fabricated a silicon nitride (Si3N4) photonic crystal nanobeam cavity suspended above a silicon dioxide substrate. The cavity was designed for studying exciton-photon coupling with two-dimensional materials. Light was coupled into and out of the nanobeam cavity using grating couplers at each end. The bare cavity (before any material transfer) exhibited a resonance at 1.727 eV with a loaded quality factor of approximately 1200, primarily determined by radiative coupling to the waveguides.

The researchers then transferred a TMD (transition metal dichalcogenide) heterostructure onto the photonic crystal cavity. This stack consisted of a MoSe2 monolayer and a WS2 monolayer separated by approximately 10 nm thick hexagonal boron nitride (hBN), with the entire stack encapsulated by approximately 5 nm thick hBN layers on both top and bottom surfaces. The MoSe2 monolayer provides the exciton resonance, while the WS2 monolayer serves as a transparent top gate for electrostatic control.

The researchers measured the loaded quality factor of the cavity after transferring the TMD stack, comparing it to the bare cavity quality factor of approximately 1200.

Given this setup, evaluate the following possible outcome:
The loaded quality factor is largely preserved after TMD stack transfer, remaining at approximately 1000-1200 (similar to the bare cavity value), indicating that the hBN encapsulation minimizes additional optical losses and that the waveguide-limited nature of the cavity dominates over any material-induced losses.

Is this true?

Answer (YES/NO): NO